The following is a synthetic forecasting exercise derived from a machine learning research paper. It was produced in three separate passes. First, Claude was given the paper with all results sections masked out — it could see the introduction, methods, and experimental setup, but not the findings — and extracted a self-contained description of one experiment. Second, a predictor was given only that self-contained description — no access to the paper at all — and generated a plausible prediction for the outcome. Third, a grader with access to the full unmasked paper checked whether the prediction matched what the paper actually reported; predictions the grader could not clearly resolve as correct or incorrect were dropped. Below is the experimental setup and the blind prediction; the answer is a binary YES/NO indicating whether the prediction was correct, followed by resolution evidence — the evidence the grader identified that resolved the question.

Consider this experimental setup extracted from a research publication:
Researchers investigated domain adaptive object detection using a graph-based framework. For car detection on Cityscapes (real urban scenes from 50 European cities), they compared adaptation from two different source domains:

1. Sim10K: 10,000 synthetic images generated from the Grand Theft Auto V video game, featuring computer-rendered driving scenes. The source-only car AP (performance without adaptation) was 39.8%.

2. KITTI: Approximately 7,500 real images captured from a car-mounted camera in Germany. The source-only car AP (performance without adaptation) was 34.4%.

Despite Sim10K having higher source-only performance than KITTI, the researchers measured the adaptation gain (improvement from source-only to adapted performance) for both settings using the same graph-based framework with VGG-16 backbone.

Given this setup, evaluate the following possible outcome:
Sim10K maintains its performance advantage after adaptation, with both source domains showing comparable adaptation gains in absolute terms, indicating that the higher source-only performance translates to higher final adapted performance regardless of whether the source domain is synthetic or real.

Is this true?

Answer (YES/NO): NO